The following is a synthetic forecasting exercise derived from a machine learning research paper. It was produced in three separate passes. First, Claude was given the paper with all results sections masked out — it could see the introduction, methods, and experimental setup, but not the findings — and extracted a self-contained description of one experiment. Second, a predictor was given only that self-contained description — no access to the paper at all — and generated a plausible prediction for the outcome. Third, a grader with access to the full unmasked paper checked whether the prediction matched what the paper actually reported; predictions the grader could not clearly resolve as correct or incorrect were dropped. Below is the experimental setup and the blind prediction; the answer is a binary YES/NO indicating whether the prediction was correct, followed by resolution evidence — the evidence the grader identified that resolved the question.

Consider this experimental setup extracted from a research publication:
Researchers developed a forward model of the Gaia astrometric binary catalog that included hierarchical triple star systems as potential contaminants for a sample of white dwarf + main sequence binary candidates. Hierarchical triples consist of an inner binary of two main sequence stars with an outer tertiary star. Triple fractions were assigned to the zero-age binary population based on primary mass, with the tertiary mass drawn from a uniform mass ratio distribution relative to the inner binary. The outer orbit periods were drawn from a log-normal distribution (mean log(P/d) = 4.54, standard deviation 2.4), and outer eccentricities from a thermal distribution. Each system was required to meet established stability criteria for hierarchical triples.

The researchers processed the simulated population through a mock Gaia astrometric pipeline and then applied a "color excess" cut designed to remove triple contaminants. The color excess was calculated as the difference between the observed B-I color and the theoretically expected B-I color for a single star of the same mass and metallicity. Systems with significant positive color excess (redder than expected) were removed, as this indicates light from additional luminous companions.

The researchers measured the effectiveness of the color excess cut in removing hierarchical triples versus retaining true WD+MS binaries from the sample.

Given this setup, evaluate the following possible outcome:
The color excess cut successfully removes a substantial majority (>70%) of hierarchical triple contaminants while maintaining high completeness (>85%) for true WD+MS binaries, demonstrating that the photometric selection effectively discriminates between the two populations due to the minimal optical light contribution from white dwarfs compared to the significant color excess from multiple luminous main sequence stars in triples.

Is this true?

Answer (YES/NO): NO